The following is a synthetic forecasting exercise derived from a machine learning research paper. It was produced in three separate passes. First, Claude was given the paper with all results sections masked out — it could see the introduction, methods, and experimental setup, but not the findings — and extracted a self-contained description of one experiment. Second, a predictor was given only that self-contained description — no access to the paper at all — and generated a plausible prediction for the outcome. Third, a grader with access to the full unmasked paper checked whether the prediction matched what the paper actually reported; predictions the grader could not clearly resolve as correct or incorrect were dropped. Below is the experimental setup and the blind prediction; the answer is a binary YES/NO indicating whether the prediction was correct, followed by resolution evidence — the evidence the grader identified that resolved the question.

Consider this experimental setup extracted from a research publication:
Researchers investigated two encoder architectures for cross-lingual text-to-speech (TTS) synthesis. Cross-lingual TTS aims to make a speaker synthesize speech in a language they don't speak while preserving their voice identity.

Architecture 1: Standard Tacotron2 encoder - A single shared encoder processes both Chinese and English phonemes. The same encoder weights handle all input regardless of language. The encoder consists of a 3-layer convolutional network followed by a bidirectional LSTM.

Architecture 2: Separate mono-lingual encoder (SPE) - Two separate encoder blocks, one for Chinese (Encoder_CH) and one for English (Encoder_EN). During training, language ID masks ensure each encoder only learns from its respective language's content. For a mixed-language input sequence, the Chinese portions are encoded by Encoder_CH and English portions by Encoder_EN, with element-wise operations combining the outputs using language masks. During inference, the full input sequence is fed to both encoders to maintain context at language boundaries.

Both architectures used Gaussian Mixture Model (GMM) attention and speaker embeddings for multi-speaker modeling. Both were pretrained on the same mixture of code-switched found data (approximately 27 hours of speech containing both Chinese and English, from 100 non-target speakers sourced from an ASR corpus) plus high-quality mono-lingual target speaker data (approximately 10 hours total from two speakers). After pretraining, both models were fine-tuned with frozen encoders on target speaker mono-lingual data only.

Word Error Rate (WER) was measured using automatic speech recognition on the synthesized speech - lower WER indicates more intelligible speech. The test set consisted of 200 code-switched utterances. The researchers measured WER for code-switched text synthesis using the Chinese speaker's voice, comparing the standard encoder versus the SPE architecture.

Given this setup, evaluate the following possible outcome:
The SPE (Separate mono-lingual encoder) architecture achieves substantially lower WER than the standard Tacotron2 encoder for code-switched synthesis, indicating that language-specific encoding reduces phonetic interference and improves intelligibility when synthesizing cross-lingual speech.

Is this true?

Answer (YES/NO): NO